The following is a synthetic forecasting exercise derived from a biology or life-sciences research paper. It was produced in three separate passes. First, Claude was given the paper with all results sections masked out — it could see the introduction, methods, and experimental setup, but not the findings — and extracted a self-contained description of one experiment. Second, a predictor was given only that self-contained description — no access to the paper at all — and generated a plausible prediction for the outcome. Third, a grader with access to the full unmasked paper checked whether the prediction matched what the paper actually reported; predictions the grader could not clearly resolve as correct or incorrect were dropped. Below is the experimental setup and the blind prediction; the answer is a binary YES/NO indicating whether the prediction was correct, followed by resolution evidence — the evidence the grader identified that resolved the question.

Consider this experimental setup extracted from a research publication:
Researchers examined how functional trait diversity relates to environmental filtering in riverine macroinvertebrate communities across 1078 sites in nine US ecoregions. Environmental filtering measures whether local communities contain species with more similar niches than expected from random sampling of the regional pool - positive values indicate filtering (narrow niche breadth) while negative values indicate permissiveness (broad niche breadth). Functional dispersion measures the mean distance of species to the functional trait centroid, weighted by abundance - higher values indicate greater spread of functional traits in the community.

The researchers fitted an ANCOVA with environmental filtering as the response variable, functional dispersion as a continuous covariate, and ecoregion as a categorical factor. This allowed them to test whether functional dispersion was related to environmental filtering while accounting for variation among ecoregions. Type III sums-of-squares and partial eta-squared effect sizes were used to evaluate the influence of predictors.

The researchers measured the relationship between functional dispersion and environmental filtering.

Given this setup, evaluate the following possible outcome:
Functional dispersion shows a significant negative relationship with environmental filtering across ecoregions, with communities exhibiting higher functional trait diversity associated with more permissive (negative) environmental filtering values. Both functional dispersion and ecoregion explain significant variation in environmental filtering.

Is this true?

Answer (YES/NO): NO